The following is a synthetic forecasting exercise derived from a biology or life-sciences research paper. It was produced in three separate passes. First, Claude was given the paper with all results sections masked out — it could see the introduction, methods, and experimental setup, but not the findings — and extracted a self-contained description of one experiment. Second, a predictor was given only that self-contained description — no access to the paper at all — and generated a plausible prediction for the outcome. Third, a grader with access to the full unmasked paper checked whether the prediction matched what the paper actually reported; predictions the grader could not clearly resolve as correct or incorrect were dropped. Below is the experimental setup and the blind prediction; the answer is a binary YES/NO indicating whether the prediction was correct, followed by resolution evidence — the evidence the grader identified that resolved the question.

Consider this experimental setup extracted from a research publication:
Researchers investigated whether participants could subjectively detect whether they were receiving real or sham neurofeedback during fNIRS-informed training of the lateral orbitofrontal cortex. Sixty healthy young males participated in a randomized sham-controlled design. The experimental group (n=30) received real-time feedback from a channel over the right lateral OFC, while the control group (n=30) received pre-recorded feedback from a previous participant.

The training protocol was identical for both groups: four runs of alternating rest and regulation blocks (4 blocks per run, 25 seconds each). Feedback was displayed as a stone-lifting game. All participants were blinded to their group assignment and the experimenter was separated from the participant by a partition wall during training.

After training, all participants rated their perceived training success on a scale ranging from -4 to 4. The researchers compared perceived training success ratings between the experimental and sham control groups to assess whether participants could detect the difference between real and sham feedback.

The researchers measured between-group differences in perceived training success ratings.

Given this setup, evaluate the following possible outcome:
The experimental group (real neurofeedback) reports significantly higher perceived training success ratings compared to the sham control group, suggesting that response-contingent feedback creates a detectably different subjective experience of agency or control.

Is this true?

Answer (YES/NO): NO